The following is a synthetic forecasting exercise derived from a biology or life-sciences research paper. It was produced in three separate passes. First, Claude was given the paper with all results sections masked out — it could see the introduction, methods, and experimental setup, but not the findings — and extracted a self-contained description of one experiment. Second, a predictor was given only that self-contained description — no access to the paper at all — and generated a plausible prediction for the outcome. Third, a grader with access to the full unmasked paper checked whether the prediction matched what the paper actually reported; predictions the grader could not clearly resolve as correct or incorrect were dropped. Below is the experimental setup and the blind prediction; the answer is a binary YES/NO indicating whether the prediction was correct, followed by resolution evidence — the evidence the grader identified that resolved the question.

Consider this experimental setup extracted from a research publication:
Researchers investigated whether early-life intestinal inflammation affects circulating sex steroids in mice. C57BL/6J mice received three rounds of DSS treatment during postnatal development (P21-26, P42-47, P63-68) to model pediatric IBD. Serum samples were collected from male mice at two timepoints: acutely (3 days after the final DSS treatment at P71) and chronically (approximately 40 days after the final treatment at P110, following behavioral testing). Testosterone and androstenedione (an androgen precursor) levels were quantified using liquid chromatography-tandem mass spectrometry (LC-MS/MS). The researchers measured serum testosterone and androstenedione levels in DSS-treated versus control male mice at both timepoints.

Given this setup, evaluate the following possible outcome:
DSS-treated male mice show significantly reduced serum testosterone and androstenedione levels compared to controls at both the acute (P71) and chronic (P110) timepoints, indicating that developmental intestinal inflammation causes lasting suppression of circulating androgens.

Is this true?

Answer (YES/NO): NO